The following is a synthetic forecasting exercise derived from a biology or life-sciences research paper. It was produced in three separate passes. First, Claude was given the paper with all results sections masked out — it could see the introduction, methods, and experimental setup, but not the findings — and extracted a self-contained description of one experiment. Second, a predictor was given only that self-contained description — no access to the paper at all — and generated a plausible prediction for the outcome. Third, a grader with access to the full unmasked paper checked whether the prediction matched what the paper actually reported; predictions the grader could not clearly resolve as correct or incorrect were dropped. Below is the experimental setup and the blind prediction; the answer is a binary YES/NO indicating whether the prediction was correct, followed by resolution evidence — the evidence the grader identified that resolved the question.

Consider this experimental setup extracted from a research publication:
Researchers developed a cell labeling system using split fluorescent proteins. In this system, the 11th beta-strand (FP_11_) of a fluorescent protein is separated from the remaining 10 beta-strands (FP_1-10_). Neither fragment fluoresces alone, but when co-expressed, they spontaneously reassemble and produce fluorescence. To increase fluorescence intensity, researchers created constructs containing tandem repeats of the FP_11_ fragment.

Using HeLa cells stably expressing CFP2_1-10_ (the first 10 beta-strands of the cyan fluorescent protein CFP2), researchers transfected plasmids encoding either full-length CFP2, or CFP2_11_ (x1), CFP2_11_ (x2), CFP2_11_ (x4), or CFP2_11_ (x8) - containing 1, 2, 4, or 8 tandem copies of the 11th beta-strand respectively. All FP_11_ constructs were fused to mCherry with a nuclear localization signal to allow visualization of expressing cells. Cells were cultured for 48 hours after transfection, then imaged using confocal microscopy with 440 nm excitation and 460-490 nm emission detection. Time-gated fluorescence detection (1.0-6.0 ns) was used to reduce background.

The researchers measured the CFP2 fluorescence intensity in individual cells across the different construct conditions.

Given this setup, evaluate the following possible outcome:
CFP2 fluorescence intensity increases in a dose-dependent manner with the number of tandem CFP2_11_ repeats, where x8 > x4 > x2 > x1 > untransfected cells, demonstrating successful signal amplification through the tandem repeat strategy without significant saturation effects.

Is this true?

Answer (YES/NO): NO